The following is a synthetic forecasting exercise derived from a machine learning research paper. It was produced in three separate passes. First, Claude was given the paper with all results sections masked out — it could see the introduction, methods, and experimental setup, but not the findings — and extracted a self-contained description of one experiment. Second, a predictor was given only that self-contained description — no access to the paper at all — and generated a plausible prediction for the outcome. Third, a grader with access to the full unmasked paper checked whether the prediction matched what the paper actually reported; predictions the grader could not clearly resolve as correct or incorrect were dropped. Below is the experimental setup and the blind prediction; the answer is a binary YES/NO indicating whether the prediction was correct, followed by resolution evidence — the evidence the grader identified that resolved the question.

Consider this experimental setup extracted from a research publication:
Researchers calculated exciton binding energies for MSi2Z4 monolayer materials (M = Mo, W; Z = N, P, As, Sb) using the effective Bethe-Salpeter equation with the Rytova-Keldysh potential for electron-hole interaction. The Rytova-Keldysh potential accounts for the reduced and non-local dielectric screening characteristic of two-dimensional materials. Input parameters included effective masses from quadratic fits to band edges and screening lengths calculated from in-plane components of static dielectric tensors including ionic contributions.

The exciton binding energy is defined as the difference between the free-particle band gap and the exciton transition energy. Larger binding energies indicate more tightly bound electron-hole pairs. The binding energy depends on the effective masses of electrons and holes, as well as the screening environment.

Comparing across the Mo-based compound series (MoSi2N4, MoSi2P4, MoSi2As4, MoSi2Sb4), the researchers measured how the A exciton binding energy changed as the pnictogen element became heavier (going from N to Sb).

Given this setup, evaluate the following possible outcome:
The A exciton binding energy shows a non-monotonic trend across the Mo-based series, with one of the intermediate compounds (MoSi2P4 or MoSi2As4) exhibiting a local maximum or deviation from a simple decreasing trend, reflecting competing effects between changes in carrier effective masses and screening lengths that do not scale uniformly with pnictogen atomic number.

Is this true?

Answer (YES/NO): NO